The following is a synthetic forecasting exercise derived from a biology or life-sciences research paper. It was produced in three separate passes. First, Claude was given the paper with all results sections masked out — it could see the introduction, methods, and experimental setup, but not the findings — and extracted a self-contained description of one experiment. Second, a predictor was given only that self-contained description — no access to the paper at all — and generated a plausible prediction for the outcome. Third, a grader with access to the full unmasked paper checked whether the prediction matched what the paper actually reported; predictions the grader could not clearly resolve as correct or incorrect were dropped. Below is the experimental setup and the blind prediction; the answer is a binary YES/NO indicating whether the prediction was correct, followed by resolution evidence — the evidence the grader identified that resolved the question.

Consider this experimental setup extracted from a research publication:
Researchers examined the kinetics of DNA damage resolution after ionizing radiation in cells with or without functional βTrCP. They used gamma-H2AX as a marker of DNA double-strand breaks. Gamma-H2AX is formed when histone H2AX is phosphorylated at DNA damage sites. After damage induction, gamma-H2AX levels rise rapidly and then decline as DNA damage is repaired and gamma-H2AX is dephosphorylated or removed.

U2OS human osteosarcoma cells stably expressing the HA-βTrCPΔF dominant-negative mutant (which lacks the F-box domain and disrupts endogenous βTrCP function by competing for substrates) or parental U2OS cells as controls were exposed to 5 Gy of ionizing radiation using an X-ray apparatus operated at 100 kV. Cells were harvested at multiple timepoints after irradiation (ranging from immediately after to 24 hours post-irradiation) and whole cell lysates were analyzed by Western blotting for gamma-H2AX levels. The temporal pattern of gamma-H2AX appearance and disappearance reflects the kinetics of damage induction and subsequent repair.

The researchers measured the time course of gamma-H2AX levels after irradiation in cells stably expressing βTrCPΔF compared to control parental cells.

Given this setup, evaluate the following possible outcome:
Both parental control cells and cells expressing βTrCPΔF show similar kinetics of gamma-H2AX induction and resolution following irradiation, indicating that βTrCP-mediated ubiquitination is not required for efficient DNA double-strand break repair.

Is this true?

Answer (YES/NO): NO